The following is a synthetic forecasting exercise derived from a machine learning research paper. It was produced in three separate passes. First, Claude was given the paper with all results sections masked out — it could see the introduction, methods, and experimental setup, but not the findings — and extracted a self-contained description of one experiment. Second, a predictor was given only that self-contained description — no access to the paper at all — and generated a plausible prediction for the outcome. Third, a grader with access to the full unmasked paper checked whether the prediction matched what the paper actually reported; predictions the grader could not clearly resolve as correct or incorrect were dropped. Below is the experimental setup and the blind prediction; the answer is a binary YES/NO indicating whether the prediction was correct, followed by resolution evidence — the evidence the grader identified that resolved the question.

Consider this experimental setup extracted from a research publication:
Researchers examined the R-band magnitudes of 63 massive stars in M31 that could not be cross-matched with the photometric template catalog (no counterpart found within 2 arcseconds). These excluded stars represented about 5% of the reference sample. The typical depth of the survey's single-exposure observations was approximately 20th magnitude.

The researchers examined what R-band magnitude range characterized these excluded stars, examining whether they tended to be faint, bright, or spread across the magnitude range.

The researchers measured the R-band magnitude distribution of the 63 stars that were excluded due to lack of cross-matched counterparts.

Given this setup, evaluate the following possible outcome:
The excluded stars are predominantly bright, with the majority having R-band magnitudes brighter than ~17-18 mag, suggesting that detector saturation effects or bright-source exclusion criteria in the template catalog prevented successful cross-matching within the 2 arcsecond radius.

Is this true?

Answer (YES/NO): NO